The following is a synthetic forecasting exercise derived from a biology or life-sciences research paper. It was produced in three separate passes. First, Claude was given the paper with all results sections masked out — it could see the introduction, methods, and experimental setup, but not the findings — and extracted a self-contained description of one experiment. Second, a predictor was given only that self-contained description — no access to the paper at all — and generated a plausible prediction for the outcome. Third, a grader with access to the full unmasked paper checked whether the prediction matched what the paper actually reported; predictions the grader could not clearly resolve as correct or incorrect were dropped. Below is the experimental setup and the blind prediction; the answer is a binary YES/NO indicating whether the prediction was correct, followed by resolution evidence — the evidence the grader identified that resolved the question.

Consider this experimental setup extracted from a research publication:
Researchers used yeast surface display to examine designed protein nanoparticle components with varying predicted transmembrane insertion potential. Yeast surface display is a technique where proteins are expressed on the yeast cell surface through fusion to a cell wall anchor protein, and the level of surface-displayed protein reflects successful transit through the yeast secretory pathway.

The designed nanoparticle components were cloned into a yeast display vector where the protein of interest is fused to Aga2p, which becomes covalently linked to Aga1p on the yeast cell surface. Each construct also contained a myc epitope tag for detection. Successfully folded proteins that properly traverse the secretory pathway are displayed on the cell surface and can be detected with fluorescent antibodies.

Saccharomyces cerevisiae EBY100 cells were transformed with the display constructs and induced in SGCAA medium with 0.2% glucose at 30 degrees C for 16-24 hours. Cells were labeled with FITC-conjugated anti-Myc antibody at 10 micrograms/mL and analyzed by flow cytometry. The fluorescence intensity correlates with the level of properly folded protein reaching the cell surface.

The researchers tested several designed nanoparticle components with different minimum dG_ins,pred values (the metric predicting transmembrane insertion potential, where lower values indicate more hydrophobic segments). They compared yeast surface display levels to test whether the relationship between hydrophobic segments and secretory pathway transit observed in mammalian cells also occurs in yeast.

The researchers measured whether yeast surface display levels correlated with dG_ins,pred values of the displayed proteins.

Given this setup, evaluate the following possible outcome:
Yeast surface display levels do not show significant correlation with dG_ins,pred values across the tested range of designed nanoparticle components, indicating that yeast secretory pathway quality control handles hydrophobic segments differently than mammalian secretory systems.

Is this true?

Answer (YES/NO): NO